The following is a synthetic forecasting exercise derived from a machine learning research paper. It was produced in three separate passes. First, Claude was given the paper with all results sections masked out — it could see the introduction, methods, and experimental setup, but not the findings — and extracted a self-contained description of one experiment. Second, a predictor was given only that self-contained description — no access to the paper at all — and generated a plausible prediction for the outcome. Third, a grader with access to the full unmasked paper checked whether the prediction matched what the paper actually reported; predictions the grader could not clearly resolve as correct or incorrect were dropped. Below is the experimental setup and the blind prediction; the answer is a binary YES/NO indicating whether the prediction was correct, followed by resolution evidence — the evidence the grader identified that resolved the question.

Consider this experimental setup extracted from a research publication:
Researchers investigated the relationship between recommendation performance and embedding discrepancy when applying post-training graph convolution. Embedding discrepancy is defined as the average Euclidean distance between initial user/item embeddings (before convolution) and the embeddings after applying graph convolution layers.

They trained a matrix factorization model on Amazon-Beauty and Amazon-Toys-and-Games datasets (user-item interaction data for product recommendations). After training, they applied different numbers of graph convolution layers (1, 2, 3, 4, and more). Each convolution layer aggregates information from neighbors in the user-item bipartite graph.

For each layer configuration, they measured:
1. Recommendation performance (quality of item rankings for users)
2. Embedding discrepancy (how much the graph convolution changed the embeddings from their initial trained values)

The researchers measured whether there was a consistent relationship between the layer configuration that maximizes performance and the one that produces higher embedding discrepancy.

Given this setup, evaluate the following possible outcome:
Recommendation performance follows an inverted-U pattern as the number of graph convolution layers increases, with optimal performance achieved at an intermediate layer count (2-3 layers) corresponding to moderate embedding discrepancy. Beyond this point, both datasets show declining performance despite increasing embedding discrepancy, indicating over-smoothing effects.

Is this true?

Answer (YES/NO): YES